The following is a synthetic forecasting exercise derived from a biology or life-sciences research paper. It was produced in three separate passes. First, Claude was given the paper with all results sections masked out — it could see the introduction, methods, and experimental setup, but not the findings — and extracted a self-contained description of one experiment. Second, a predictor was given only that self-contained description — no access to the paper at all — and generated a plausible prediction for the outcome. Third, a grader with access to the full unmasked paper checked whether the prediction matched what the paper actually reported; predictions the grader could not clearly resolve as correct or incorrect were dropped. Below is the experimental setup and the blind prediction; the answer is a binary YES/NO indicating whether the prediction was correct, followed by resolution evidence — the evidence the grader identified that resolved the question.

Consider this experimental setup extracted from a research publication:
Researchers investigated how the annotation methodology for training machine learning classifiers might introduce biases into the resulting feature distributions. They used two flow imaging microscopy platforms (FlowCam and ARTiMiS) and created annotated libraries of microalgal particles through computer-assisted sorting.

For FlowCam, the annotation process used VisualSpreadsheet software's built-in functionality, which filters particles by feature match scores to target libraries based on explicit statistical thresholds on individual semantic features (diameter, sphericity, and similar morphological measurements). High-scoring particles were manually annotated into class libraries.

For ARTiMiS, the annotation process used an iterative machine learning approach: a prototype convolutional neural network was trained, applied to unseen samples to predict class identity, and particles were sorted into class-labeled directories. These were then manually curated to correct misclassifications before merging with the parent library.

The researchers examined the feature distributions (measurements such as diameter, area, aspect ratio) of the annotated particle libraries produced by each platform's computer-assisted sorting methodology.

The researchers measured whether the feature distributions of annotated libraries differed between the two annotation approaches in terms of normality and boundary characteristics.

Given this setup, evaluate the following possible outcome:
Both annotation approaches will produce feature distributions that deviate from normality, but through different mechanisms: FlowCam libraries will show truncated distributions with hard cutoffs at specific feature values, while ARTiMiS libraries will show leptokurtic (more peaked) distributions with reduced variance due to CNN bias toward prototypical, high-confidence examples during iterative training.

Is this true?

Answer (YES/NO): NO